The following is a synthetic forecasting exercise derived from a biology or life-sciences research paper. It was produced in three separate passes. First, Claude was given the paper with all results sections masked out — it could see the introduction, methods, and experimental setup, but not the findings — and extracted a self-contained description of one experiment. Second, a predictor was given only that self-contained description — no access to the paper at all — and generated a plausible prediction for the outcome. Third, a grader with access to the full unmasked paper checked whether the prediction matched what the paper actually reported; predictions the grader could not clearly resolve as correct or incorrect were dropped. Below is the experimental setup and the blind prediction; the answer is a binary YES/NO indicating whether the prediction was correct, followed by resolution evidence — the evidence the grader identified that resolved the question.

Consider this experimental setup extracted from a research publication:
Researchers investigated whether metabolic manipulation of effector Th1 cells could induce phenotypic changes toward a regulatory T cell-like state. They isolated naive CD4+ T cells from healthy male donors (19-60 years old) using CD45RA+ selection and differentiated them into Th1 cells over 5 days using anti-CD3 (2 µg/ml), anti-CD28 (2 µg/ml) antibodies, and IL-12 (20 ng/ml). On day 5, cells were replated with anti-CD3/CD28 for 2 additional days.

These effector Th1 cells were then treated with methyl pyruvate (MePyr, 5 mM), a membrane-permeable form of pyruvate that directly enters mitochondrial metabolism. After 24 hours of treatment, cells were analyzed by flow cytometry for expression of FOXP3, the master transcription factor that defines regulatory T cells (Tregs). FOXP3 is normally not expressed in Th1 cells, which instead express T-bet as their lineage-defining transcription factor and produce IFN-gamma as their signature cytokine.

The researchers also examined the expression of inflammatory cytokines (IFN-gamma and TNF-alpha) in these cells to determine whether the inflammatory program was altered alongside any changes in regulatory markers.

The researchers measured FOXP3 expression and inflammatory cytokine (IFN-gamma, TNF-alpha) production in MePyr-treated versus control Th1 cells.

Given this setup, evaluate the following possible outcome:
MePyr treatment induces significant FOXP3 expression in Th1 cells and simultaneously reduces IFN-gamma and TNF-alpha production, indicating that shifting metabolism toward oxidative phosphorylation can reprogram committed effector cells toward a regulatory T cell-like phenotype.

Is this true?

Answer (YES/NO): YES